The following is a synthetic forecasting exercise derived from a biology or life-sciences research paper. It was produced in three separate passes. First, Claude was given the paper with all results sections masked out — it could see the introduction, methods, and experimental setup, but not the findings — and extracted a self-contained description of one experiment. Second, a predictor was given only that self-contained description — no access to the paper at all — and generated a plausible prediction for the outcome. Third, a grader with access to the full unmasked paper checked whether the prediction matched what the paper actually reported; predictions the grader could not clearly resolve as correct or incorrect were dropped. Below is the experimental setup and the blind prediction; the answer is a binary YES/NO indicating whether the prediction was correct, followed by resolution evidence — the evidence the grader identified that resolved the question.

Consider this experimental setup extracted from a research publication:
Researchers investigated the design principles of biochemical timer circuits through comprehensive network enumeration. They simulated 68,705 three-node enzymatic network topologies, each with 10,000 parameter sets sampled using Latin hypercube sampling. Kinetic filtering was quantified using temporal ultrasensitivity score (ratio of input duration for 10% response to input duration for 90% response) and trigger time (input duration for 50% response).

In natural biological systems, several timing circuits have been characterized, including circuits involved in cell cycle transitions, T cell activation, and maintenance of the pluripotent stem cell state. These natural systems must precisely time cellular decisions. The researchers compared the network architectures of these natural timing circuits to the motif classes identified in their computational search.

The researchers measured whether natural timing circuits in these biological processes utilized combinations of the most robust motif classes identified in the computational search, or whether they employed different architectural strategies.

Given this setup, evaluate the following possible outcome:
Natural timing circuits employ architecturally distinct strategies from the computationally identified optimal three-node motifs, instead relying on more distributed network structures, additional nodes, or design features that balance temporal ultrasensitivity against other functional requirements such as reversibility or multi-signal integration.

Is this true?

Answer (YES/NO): NO